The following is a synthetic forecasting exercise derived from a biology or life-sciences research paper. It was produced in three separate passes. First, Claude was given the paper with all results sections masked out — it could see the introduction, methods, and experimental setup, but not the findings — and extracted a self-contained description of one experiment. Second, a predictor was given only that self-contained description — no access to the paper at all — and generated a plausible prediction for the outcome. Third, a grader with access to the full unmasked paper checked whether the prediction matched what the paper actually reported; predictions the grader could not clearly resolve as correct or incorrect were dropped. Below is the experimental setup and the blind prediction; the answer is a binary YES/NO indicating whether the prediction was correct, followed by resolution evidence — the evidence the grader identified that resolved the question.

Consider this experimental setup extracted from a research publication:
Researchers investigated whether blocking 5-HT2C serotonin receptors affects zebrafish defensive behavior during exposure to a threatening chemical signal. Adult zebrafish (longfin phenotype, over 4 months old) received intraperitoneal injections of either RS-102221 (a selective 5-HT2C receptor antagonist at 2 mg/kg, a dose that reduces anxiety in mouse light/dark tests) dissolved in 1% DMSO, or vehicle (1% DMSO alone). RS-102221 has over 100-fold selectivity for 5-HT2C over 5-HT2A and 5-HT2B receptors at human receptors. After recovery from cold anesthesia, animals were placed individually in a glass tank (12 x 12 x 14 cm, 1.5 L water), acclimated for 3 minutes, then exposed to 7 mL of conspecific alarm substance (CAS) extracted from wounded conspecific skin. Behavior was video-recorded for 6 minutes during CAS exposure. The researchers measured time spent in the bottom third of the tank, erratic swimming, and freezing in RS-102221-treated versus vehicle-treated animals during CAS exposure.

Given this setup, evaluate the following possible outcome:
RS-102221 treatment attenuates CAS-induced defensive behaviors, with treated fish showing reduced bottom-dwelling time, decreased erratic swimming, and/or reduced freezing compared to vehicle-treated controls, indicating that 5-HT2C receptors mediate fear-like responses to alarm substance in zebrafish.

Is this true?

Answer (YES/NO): NO